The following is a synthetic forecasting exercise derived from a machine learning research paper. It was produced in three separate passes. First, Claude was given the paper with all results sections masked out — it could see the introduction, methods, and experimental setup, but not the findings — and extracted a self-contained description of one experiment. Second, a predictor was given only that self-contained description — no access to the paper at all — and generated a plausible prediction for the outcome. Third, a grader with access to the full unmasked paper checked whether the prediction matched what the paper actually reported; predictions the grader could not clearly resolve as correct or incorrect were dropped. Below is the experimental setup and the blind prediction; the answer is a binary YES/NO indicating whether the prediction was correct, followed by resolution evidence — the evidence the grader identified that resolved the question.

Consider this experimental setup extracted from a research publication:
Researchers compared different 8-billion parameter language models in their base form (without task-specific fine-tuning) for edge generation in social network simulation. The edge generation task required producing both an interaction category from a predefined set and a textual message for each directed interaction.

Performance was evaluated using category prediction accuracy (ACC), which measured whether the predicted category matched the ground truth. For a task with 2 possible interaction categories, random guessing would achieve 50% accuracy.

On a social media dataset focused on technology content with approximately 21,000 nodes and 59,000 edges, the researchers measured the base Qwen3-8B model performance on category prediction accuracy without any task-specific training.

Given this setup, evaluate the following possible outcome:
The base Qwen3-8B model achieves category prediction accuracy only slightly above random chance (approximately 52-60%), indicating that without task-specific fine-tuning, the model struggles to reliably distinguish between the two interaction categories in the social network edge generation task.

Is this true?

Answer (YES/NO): NO